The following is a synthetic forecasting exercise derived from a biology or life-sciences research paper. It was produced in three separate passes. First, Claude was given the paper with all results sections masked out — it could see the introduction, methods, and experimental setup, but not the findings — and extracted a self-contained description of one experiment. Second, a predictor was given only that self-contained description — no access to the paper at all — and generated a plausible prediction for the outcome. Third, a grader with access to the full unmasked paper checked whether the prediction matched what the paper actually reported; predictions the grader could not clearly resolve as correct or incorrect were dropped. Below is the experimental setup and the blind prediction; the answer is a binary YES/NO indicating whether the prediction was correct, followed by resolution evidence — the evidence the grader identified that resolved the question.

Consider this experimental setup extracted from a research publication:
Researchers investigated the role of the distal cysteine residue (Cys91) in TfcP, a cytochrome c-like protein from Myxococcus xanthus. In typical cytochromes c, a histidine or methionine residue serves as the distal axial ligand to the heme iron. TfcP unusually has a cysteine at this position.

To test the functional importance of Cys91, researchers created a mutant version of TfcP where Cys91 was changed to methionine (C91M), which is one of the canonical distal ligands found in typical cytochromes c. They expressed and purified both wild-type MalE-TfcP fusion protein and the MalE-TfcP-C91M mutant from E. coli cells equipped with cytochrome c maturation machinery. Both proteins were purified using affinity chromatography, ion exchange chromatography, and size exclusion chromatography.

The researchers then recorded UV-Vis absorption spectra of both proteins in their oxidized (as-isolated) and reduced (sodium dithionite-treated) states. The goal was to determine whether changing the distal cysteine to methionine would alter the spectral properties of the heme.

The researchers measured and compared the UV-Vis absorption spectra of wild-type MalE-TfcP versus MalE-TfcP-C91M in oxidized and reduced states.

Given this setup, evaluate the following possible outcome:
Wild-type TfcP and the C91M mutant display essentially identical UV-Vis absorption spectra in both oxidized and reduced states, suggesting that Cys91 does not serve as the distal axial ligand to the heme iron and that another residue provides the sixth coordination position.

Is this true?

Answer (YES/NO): NO